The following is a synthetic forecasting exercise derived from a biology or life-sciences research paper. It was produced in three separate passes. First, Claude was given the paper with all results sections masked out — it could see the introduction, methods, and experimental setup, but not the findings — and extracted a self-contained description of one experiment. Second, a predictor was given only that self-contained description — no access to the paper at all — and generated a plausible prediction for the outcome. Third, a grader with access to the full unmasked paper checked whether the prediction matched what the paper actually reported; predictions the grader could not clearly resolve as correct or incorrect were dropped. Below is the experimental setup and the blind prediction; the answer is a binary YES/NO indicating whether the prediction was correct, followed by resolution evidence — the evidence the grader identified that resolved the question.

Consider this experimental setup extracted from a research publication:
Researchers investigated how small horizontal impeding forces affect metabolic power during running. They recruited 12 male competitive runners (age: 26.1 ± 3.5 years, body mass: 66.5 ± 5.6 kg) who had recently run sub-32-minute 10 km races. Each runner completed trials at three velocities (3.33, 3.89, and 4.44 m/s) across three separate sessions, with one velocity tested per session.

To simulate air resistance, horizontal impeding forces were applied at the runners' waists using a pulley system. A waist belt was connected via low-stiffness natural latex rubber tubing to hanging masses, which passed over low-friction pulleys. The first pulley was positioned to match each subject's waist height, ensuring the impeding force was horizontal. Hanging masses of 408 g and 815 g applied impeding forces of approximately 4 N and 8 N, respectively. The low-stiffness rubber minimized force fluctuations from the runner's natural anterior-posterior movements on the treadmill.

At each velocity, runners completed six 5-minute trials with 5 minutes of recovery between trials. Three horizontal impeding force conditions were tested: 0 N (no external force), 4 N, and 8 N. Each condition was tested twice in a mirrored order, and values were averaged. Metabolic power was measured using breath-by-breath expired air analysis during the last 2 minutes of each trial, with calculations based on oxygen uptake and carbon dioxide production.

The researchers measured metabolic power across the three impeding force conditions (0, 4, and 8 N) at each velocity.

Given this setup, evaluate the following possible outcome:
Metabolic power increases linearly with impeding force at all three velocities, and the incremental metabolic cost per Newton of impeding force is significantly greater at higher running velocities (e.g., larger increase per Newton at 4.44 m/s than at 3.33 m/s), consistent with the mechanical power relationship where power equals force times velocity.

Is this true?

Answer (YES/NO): YES